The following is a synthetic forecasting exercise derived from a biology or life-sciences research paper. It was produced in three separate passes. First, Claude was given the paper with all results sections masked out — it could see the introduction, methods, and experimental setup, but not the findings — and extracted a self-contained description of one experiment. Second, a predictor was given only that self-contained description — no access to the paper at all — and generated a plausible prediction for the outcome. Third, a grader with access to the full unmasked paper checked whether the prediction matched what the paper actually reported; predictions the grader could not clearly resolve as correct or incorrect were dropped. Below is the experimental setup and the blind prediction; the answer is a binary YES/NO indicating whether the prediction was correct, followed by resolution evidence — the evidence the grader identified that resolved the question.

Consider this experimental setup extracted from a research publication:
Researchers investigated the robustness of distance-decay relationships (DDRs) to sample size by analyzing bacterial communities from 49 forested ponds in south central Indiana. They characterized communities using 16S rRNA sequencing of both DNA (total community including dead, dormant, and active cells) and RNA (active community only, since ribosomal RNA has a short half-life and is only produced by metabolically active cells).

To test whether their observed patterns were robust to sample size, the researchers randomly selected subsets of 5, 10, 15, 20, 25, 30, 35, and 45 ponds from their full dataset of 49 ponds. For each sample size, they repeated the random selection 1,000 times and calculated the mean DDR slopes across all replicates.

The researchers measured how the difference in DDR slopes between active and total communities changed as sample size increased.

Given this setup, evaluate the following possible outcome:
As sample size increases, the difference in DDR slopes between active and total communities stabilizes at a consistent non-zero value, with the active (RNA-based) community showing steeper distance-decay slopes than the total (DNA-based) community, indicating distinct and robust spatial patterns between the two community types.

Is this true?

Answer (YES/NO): YES